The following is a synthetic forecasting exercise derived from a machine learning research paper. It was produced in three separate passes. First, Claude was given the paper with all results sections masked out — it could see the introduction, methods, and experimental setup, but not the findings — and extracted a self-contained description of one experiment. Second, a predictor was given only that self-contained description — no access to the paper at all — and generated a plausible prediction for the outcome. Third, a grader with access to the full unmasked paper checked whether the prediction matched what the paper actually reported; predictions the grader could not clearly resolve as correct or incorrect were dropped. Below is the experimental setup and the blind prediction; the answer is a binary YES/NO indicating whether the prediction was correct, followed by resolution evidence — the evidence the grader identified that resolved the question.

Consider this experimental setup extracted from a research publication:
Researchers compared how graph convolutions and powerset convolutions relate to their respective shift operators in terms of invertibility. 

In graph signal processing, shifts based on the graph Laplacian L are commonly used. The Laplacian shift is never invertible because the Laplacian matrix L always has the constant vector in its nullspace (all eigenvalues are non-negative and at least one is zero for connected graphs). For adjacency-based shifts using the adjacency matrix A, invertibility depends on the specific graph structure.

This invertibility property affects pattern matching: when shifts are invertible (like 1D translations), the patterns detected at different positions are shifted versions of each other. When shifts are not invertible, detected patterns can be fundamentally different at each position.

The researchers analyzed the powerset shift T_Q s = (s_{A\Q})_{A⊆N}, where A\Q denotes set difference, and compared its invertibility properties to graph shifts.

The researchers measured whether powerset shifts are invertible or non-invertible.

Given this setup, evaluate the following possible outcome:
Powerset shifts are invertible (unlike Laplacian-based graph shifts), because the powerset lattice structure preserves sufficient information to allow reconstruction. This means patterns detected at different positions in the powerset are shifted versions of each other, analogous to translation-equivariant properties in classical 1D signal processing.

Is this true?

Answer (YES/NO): NO